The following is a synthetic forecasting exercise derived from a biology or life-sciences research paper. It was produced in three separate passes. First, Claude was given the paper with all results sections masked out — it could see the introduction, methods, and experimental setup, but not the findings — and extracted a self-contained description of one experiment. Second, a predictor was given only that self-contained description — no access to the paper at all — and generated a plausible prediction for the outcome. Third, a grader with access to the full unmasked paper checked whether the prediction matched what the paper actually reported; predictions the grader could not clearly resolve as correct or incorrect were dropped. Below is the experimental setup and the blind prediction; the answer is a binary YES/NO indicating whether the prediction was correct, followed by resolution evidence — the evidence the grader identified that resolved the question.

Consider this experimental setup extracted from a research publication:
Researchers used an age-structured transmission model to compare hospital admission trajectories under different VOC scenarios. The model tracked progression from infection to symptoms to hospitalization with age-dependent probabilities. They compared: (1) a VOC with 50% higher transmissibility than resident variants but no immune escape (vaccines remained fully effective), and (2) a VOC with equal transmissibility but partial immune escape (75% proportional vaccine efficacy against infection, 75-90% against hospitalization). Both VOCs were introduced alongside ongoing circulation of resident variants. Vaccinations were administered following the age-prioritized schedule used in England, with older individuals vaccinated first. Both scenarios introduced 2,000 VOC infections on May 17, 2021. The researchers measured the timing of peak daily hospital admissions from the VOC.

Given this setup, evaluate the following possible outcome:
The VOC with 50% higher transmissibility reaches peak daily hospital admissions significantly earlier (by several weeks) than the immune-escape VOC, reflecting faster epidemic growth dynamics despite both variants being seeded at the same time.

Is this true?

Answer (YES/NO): YES